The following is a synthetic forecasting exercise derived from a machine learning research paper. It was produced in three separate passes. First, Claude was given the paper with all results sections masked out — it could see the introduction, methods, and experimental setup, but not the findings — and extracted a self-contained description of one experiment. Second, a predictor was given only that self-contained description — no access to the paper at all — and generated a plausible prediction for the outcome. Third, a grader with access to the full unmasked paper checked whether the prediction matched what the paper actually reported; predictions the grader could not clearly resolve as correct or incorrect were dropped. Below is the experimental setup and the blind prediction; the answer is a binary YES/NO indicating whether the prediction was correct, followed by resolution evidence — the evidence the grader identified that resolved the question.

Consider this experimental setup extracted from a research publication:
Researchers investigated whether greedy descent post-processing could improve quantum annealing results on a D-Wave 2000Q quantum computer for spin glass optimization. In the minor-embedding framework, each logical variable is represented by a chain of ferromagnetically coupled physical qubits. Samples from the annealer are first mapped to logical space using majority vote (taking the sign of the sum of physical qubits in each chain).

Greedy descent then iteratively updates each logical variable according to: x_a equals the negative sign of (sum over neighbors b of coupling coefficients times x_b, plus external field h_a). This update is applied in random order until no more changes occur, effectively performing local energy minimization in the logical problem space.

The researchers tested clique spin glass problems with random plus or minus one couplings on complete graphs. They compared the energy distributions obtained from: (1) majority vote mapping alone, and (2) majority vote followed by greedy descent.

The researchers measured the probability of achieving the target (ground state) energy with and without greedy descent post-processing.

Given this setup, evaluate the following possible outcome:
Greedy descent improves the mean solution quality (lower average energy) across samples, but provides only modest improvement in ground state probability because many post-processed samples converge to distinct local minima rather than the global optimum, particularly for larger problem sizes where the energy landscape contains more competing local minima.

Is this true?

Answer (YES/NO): NO